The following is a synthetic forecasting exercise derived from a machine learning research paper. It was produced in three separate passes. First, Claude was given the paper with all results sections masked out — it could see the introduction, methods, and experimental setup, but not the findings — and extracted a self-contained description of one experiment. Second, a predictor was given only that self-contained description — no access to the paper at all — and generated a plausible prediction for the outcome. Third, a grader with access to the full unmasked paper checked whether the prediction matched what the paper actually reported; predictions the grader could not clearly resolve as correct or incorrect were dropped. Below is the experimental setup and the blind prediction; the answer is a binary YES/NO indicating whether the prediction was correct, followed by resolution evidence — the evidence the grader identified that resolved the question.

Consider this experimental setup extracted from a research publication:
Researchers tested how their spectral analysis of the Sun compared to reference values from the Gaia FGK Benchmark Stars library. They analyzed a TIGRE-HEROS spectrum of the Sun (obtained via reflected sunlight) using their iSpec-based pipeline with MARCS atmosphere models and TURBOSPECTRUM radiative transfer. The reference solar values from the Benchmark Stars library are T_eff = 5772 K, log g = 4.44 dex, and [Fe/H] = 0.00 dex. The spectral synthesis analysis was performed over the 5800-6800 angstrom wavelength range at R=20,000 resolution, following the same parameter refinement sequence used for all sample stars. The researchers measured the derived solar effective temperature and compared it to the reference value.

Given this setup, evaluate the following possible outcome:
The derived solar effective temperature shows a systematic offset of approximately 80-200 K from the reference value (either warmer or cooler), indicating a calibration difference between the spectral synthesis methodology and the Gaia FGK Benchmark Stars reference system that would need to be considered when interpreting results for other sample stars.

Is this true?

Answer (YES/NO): NO